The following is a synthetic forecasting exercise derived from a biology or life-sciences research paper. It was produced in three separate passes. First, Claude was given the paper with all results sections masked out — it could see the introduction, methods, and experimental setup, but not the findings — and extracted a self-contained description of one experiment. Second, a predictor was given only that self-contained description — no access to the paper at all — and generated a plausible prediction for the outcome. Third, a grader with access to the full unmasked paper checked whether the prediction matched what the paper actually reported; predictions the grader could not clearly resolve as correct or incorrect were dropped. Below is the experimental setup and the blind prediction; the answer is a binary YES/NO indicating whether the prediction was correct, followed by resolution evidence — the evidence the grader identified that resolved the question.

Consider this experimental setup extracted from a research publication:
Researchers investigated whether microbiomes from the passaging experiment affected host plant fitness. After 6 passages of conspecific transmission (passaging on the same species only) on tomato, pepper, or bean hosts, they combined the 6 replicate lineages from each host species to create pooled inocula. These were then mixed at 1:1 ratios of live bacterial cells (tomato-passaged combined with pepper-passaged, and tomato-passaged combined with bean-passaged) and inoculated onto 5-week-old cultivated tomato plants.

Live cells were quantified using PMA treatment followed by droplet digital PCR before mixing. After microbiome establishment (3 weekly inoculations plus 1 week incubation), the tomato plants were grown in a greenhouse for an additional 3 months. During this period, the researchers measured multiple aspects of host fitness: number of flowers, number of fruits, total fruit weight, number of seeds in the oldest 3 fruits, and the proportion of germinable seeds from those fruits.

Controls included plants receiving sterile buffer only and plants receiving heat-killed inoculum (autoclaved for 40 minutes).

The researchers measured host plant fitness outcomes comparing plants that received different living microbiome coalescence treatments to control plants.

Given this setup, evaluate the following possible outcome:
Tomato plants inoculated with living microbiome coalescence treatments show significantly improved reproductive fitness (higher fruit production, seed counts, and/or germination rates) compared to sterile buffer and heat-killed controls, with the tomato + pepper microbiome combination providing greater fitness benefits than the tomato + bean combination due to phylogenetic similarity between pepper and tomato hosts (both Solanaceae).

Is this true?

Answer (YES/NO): NO